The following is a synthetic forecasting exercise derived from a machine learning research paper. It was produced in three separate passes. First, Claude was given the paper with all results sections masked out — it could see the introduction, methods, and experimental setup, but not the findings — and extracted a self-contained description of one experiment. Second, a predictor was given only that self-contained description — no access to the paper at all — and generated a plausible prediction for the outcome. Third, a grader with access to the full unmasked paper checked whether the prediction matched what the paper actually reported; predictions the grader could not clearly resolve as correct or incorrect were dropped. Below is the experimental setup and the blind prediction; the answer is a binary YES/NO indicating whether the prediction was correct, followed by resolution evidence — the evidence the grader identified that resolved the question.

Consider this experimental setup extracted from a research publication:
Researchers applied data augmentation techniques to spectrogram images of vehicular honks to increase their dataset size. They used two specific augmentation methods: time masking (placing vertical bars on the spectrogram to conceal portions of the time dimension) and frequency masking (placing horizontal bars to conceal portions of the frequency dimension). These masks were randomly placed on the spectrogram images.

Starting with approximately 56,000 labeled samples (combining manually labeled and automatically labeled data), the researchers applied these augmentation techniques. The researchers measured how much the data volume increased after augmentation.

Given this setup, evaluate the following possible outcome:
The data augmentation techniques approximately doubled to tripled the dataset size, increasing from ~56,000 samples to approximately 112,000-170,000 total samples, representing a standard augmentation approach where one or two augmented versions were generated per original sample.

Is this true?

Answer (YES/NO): YES